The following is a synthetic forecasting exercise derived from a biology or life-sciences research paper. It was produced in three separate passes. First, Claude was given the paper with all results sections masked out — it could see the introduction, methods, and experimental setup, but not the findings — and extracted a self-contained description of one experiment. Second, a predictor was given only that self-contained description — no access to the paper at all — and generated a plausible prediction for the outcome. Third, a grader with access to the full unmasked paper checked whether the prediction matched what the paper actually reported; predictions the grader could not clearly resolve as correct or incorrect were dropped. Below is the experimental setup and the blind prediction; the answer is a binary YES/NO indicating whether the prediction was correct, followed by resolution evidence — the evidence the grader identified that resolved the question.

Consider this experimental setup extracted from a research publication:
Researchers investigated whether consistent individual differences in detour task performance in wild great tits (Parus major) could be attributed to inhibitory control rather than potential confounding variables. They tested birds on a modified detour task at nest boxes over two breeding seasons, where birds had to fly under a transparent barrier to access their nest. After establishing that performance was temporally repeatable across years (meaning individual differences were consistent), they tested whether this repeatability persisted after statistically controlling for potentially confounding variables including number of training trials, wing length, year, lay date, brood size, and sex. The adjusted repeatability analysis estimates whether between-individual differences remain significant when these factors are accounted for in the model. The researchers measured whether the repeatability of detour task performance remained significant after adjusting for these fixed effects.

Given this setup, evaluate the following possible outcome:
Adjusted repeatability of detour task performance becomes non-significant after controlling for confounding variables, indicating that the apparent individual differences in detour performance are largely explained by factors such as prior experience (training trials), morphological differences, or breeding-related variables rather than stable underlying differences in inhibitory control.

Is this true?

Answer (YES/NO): NO